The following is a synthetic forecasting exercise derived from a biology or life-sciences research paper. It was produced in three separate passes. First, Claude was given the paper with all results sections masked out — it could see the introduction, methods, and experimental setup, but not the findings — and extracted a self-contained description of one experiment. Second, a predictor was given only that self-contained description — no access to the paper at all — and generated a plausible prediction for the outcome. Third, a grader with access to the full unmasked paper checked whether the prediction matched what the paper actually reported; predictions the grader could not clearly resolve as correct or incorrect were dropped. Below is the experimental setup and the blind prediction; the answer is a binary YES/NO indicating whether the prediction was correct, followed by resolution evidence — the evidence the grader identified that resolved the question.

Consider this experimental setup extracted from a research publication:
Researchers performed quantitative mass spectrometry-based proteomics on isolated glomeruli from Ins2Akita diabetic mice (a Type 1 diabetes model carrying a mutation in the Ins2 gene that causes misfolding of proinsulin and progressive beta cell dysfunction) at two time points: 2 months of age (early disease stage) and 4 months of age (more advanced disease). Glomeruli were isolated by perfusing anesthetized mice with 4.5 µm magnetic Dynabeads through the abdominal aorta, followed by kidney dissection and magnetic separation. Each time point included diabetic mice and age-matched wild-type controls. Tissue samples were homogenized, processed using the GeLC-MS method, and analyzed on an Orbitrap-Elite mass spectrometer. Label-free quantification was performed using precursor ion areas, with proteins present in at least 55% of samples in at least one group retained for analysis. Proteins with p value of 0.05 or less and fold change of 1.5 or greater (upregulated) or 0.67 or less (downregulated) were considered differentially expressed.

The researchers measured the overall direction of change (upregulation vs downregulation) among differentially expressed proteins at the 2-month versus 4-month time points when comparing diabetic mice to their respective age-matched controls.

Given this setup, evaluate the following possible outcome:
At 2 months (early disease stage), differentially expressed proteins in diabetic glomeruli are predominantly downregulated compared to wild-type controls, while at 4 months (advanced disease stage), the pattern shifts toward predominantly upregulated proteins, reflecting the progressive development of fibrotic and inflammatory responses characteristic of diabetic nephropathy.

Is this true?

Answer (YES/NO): NO